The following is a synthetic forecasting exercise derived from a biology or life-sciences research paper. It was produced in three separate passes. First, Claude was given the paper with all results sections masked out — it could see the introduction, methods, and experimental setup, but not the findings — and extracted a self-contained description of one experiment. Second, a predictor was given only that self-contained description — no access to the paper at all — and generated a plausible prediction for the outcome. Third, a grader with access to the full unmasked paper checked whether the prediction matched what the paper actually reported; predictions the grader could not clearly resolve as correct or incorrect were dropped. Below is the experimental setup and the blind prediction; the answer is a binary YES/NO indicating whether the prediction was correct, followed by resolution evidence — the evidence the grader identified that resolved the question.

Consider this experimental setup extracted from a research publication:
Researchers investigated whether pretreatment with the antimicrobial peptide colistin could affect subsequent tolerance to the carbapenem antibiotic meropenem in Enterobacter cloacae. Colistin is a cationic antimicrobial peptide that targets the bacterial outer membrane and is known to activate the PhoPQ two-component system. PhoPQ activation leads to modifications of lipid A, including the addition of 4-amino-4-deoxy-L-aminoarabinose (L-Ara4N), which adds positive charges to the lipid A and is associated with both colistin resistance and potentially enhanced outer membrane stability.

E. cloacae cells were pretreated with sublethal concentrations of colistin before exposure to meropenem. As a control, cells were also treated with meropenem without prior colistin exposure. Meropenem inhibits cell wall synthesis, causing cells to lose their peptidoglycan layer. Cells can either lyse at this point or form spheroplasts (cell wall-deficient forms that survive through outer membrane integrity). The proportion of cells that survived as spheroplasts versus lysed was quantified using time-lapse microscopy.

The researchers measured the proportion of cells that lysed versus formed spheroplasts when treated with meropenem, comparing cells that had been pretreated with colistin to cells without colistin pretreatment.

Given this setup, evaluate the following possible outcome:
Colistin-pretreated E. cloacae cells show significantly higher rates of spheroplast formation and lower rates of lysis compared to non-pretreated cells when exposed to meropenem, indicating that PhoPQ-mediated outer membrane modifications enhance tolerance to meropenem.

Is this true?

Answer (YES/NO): YES